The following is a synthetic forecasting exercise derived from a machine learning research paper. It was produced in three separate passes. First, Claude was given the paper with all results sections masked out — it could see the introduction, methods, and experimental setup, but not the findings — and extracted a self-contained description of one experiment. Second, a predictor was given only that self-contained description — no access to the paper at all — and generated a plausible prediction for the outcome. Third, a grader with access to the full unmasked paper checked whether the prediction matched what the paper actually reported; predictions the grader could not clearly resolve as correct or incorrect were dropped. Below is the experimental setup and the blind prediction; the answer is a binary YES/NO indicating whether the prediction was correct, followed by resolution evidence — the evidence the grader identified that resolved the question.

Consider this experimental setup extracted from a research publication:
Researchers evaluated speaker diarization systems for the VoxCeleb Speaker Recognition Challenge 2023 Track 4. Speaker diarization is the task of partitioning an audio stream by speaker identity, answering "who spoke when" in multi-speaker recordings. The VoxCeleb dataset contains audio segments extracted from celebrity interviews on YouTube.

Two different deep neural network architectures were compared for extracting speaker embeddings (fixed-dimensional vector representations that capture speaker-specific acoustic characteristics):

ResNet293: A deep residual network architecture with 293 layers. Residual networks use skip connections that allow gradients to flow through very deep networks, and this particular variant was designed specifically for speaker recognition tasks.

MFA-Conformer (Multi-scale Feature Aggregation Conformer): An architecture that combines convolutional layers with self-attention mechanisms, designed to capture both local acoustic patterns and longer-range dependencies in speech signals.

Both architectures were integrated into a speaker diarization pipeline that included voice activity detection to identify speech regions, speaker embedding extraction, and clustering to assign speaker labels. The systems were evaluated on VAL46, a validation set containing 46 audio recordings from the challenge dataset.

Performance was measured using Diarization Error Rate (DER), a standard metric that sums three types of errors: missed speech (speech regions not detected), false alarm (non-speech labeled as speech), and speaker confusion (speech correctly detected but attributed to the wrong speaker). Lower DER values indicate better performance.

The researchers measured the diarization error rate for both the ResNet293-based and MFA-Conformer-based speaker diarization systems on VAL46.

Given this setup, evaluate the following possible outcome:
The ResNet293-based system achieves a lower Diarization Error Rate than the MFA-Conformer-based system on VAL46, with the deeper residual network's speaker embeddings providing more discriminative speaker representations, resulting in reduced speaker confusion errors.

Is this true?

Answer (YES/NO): YES